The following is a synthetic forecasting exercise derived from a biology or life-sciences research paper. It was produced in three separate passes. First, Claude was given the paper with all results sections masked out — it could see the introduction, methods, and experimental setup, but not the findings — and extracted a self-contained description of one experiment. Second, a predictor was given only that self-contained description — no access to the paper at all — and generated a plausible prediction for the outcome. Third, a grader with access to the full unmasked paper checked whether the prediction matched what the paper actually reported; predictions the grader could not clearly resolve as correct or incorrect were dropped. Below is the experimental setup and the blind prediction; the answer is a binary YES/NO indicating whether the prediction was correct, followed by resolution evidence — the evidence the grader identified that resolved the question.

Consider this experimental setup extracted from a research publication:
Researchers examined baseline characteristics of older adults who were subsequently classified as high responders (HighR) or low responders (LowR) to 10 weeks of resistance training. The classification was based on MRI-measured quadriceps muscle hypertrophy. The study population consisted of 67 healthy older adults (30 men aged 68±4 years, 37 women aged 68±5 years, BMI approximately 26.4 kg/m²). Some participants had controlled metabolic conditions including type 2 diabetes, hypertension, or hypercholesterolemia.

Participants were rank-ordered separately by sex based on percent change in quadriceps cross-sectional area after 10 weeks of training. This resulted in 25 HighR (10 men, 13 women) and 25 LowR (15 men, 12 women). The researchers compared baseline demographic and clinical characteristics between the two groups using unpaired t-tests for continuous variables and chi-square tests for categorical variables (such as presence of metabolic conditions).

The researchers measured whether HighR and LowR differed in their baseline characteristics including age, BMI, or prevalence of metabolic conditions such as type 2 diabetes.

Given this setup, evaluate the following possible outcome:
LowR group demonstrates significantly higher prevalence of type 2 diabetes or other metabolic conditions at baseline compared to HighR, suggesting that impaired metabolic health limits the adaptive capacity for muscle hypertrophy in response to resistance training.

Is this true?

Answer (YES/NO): NO